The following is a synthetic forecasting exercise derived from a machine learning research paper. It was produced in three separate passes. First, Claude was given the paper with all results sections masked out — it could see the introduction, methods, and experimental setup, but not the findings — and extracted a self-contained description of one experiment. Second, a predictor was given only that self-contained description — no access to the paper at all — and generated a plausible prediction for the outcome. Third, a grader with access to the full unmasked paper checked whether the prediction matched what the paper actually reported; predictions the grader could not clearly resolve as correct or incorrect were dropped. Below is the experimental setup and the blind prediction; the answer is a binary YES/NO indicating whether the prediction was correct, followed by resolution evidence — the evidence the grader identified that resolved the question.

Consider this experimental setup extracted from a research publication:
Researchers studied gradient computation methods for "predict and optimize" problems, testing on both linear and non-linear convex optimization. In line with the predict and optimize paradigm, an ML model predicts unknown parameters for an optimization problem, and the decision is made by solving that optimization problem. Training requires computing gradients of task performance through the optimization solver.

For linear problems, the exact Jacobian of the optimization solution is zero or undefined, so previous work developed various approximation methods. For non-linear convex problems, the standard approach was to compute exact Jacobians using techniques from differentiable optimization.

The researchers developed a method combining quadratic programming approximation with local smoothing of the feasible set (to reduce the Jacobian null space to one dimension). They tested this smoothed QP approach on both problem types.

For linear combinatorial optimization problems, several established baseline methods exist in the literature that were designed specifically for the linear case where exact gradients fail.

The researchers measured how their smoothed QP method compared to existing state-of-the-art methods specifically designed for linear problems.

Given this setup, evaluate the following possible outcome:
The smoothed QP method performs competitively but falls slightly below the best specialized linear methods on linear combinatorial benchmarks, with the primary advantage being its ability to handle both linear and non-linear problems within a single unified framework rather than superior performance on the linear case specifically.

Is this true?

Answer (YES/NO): NO